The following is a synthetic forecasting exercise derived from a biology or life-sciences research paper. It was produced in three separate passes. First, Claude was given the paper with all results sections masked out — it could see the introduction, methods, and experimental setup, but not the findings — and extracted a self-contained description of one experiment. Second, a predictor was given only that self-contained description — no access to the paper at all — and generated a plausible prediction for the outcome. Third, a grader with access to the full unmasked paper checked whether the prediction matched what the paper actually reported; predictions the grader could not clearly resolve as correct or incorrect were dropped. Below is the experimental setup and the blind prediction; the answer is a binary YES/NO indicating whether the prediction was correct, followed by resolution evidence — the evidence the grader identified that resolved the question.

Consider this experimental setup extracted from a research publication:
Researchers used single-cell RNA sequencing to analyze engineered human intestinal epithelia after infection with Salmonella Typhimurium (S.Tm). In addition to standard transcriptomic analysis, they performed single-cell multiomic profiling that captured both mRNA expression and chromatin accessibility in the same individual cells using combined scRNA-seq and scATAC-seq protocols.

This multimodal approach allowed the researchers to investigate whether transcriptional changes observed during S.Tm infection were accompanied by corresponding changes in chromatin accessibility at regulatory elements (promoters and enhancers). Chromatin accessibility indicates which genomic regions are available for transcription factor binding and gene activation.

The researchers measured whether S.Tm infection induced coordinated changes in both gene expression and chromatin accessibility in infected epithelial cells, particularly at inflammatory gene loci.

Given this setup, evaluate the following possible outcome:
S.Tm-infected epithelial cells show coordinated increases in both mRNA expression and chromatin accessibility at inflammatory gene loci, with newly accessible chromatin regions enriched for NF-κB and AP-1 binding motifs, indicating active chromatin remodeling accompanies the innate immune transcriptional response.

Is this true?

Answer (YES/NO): NO